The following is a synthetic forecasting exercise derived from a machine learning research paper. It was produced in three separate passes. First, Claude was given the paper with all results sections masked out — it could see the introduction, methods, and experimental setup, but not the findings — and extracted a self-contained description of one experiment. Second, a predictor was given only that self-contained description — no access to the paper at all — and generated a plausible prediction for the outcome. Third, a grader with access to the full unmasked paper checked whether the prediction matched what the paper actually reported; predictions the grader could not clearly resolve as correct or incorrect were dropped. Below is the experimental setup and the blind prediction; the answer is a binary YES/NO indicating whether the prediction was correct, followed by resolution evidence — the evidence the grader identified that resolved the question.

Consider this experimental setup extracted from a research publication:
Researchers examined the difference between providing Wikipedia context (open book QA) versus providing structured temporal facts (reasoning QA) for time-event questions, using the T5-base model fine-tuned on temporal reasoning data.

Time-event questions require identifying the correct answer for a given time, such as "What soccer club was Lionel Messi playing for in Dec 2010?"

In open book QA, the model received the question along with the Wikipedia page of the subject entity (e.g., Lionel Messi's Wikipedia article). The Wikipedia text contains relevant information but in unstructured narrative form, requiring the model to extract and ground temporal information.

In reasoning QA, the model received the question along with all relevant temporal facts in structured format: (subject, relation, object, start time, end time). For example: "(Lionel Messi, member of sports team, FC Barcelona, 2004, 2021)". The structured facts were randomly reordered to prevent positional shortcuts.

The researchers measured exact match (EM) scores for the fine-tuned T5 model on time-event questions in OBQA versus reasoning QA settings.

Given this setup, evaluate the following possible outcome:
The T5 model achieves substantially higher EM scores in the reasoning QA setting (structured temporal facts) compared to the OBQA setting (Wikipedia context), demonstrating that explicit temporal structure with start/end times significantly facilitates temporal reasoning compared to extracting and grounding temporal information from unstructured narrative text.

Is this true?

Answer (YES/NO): YES